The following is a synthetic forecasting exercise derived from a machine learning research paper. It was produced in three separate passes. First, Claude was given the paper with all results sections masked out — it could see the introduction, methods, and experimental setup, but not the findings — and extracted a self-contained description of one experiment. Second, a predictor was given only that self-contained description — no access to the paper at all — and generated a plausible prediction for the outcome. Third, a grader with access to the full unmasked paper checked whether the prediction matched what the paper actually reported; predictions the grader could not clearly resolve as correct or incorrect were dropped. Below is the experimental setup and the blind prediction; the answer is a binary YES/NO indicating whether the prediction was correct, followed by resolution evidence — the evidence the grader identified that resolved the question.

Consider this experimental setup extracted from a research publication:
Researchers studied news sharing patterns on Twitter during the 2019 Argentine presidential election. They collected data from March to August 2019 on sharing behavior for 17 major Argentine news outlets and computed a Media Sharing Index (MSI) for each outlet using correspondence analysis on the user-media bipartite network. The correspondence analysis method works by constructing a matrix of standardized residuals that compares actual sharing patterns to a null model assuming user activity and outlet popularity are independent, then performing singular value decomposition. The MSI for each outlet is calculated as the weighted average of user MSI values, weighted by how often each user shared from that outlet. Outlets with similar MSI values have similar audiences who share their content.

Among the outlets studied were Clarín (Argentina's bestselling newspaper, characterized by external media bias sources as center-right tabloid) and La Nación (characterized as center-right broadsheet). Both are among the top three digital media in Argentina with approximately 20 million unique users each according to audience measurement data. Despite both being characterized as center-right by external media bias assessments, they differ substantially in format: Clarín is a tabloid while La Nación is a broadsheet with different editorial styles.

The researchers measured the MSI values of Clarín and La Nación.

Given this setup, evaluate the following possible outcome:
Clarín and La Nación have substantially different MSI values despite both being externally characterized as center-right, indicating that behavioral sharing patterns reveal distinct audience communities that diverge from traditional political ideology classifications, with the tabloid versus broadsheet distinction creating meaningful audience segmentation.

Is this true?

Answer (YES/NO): NO